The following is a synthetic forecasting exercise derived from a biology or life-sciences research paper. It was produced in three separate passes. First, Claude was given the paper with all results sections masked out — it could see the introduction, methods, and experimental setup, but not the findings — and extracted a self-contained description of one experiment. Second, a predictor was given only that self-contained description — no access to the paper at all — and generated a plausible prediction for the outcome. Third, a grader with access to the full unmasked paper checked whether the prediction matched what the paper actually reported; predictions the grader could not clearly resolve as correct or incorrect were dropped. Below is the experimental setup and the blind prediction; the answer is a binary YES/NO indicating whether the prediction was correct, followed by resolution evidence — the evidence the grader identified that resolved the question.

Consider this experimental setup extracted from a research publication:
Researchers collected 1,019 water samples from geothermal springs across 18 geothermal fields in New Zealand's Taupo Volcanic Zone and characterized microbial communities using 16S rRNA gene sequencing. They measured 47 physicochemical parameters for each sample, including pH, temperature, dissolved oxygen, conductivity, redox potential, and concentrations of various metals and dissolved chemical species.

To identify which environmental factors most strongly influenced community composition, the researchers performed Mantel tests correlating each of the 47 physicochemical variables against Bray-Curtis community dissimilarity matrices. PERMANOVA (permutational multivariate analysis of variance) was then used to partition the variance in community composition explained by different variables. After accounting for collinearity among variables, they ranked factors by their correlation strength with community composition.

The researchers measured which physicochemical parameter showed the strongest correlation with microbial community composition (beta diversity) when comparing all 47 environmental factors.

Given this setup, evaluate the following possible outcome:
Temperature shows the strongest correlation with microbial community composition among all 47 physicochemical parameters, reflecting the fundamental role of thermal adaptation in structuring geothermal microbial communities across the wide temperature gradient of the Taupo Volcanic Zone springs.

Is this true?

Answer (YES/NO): NO